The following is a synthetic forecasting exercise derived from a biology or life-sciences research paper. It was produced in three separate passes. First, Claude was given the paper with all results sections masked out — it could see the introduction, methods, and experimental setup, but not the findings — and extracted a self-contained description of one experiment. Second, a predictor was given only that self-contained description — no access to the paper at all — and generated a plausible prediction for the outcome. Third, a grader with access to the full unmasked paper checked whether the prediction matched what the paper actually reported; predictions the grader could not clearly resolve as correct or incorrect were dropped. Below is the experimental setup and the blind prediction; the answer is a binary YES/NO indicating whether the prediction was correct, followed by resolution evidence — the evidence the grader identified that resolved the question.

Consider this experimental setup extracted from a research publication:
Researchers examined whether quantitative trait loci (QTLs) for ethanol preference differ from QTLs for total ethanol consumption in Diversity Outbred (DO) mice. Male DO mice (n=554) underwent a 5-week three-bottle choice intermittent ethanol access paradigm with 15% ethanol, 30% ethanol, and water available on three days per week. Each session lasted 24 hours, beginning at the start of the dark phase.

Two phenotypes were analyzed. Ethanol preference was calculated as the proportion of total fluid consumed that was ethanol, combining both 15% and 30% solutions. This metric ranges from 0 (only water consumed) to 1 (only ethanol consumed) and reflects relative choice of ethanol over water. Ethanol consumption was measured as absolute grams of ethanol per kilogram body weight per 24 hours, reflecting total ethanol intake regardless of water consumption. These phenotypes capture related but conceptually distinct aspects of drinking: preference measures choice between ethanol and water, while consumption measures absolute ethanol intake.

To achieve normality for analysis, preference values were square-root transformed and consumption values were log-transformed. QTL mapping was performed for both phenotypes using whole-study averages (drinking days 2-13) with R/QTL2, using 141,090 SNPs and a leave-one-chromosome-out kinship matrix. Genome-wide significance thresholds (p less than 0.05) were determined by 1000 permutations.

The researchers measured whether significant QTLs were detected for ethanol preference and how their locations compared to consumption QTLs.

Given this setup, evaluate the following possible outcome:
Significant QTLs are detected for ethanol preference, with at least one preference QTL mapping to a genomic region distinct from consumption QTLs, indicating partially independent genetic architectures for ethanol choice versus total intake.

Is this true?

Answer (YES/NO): YES